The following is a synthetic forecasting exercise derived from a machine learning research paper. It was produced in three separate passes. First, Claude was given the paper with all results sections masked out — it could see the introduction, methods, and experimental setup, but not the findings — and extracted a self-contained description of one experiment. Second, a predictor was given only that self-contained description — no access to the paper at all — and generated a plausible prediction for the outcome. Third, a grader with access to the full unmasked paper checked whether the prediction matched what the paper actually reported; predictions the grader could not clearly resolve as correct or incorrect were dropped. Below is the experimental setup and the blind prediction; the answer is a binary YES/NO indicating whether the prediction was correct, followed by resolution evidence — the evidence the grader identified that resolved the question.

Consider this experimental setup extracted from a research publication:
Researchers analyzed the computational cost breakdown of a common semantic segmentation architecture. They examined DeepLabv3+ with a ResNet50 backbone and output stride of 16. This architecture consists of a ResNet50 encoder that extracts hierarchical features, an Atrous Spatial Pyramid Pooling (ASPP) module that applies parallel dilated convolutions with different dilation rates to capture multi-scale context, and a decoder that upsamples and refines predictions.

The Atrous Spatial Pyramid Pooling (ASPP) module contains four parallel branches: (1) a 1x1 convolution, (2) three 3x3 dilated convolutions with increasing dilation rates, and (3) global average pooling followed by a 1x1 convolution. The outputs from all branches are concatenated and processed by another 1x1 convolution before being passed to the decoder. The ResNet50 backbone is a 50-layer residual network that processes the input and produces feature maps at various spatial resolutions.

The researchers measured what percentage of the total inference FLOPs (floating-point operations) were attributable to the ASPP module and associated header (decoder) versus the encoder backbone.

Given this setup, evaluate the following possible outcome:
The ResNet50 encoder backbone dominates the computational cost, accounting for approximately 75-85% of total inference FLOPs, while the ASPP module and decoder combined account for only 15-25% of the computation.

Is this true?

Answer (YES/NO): NO